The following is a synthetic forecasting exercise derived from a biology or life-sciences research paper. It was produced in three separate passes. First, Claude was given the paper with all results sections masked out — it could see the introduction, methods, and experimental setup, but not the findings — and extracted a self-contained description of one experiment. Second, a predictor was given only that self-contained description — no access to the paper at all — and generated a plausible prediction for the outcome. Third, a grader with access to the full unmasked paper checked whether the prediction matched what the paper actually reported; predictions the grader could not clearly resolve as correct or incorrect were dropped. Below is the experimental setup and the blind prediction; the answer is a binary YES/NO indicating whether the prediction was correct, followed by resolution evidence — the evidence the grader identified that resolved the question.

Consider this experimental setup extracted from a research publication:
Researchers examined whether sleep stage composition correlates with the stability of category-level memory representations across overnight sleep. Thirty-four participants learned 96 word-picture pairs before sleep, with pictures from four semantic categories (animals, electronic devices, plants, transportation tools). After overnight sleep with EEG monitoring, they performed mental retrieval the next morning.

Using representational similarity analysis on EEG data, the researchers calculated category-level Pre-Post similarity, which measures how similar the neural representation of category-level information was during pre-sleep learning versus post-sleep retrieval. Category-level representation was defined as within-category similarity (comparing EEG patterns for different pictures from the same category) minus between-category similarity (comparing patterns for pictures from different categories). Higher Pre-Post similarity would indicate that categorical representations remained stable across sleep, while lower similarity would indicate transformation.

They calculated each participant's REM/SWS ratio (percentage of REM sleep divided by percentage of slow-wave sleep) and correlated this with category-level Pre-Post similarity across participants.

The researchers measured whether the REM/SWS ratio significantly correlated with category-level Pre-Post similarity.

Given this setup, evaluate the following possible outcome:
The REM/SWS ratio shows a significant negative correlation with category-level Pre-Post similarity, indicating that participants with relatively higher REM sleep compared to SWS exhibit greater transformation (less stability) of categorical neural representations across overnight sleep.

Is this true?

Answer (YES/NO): NO